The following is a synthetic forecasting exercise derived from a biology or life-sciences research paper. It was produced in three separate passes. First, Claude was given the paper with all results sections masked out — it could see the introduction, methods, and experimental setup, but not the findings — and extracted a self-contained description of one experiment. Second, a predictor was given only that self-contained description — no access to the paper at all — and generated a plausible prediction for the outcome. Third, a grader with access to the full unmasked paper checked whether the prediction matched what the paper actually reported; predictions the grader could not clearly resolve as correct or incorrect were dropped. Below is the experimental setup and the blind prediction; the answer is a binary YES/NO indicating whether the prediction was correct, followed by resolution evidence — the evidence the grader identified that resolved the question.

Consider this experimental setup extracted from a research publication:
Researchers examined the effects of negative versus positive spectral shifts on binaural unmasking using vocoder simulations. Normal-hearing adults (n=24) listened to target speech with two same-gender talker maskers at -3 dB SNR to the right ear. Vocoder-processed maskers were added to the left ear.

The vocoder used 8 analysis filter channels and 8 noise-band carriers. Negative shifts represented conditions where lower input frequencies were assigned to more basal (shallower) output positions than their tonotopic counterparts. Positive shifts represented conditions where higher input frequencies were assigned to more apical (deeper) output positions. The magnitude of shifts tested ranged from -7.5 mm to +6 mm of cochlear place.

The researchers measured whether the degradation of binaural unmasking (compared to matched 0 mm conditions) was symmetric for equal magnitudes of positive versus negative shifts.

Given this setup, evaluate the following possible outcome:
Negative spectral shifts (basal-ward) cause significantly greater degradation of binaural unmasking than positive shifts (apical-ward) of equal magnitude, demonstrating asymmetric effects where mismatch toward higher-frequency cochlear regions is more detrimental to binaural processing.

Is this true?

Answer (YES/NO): NO